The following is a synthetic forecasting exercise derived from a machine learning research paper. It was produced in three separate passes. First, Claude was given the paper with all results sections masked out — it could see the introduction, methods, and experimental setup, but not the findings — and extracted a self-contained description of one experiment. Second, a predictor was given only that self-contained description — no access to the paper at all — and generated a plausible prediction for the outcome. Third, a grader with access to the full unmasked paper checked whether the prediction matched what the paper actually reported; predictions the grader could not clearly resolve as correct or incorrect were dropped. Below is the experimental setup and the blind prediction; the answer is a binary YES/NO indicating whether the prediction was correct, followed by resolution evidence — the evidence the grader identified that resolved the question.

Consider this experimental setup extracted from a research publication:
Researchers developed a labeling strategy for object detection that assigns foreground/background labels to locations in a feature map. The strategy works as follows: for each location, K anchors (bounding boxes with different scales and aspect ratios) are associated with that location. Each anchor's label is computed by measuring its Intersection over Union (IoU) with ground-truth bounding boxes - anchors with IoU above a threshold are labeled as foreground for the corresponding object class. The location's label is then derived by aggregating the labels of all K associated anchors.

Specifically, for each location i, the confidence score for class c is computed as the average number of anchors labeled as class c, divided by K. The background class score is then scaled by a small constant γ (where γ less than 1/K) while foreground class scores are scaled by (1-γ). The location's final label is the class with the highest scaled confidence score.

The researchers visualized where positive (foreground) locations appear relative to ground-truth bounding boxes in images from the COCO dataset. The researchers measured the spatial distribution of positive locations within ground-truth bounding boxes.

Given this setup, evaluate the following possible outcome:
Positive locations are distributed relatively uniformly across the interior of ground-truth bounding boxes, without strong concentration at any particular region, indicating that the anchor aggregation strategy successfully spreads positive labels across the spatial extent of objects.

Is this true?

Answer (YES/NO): NO